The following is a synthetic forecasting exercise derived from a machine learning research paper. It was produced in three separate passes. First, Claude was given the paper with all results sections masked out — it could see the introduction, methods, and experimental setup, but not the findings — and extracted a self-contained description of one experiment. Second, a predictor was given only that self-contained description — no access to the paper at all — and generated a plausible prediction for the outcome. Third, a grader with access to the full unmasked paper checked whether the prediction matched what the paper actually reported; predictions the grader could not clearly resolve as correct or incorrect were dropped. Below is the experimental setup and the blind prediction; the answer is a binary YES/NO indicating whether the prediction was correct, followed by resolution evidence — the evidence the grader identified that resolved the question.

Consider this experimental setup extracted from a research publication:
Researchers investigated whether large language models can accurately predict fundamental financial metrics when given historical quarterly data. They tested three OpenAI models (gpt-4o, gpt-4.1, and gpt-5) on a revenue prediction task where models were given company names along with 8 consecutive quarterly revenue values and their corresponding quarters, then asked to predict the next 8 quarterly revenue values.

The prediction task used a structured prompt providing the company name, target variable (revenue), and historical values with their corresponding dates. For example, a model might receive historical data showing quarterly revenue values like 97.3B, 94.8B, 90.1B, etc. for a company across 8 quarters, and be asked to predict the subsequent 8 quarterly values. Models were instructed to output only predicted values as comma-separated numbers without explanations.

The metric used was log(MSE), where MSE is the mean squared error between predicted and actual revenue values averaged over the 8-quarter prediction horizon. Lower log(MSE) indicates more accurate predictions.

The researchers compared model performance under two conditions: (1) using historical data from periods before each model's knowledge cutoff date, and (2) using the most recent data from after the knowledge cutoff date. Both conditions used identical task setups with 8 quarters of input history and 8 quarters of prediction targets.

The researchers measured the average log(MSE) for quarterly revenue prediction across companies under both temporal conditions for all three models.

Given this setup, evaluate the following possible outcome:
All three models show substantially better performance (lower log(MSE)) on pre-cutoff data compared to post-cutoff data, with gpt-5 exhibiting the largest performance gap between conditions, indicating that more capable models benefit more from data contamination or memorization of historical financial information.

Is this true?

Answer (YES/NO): NO